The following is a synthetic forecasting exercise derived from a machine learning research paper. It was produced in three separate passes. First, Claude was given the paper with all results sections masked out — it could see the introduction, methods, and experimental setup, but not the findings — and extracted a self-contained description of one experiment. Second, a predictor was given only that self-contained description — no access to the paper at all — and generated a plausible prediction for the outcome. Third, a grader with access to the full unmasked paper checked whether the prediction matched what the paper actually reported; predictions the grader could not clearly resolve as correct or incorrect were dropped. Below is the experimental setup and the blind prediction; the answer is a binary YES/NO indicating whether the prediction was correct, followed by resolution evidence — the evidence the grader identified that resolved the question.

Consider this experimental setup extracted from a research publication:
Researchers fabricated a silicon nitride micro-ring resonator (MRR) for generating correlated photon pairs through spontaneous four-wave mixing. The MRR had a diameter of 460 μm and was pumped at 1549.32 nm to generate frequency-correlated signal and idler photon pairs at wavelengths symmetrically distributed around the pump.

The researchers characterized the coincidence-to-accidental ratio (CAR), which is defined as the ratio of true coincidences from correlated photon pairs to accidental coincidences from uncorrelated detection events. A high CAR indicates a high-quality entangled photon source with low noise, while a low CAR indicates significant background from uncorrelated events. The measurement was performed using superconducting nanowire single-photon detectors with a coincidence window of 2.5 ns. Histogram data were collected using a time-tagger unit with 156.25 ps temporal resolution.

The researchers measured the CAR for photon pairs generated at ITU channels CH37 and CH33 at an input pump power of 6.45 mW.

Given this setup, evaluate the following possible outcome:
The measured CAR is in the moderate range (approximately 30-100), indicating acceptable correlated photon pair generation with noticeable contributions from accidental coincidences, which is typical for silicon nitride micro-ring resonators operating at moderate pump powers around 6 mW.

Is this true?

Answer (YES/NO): YES